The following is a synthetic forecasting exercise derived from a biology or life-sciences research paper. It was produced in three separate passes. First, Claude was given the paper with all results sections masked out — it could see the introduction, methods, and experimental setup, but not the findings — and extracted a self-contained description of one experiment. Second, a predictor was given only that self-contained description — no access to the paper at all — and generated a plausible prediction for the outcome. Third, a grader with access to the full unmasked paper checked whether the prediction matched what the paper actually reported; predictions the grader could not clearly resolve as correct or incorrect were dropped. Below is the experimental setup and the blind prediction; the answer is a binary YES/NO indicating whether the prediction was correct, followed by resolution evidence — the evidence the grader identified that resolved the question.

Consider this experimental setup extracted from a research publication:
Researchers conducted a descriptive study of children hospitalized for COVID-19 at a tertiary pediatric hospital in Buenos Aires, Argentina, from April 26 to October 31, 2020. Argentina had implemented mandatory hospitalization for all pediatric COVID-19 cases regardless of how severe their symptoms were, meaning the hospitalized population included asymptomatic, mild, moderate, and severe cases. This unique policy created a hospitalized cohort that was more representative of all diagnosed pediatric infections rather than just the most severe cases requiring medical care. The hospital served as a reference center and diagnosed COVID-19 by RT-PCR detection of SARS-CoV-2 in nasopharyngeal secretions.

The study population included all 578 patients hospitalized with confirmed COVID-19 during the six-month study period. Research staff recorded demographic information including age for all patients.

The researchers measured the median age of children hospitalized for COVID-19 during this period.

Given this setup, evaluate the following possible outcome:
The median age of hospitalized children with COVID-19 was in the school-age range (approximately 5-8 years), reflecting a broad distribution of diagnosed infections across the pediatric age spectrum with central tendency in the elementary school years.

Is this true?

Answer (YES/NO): NO